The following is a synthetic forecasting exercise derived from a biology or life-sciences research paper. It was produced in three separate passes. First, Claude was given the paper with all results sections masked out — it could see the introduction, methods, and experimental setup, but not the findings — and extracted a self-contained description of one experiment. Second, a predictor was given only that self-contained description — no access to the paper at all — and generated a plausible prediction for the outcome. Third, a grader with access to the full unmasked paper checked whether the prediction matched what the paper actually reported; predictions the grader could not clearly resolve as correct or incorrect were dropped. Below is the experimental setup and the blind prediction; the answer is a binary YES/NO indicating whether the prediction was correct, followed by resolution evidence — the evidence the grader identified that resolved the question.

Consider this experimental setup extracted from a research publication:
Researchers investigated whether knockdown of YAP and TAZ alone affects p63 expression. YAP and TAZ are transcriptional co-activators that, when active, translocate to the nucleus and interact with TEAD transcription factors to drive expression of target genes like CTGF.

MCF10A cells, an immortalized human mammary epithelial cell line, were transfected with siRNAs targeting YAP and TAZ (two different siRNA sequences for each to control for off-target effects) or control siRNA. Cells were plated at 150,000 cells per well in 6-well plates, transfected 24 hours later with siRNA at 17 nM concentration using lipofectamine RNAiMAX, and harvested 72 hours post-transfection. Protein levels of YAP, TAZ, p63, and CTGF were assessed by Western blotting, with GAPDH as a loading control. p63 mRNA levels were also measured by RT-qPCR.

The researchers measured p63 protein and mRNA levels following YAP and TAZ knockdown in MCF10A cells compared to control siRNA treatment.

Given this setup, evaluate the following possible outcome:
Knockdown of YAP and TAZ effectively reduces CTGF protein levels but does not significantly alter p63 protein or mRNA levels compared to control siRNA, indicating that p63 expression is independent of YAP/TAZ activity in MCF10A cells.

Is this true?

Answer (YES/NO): YES